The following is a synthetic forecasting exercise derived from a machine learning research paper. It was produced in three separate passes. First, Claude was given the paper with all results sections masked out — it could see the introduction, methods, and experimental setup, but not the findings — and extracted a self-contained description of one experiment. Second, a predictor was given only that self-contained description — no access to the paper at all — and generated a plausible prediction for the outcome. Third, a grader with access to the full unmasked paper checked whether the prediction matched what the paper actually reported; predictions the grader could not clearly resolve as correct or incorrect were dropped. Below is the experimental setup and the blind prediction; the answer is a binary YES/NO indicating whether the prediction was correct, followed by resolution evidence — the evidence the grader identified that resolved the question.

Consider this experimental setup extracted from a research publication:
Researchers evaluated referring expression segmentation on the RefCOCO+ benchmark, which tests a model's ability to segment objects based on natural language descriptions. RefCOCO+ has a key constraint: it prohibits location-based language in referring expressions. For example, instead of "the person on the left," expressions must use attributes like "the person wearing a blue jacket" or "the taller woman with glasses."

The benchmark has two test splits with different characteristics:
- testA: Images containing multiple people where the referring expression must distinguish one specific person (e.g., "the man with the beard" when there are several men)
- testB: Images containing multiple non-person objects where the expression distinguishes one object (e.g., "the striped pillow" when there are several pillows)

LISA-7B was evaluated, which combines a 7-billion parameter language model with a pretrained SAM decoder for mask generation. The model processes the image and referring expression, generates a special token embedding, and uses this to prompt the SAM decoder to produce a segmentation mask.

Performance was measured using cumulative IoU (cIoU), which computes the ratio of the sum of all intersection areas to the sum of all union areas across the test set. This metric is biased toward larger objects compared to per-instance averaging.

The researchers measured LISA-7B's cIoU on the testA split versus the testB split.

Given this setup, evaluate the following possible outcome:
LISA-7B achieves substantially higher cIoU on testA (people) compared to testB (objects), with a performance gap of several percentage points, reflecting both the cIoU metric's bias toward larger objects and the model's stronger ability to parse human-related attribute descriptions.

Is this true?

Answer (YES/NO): YES